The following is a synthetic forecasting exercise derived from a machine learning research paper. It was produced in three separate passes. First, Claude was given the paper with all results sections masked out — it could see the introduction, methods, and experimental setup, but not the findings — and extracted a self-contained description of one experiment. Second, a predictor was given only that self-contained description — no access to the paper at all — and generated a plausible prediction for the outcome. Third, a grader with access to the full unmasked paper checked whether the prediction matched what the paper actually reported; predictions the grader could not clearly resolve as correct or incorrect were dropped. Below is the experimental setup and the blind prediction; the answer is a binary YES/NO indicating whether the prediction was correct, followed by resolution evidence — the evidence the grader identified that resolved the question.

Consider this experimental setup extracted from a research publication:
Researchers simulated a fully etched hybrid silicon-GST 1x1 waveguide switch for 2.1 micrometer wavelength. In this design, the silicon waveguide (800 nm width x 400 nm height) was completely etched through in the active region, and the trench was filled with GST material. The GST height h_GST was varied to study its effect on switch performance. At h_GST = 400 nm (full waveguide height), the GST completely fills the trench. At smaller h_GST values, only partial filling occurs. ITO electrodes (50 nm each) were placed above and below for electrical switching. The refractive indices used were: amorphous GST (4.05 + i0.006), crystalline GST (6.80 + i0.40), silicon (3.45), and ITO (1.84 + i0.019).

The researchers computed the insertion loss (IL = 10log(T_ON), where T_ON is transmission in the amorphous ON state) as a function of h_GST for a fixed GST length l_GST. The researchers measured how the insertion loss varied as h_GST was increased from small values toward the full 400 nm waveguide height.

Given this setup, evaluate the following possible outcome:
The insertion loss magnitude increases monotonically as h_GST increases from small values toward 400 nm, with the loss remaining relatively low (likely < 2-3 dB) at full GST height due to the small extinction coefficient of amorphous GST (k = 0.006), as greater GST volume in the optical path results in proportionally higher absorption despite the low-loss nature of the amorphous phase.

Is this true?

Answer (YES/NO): NO